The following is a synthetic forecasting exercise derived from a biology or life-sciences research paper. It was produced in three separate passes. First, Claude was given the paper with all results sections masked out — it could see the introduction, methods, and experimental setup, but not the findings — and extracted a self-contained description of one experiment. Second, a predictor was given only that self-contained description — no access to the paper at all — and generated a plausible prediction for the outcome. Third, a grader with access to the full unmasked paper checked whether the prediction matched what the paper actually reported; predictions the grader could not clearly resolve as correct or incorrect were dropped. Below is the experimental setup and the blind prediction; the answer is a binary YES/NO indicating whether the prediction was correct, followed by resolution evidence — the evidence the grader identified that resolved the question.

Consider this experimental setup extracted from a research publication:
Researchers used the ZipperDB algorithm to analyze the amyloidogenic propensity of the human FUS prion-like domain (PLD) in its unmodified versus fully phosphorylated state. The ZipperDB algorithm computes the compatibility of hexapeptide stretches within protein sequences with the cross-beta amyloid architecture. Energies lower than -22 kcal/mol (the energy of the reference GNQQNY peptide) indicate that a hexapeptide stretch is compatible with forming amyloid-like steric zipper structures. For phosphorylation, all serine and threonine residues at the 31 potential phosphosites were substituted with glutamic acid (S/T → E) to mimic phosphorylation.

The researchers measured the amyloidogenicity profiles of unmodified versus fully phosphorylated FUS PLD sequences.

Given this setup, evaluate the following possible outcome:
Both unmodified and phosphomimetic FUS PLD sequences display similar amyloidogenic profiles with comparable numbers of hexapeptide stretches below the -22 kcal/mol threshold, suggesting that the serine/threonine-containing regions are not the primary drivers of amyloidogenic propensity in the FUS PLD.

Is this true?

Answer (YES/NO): NO